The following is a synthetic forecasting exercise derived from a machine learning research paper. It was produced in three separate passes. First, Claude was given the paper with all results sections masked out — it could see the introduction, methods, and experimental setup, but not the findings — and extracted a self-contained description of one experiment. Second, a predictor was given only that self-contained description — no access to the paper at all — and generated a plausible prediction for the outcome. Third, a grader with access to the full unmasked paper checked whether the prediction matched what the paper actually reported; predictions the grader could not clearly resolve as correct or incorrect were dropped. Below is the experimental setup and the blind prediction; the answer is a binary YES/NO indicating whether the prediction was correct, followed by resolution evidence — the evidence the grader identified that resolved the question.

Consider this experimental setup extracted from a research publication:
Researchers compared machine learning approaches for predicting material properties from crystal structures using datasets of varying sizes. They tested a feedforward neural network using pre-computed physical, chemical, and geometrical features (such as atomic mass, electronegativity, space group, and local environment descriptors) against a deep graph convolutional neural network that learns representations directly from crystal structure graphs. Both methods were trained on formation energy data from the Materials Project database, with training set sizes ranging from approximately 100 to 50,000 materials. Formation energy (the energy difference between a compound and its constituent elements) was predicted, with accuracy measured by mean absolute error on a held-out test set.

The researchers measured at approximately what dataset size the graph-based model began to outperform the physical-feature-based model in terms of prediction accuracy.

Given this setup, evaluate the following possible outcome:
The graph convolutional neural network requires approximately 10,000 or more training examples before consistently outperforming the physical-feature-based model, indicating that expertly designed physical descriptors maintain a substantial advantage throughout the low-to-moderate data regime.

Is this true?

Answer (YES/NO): NO